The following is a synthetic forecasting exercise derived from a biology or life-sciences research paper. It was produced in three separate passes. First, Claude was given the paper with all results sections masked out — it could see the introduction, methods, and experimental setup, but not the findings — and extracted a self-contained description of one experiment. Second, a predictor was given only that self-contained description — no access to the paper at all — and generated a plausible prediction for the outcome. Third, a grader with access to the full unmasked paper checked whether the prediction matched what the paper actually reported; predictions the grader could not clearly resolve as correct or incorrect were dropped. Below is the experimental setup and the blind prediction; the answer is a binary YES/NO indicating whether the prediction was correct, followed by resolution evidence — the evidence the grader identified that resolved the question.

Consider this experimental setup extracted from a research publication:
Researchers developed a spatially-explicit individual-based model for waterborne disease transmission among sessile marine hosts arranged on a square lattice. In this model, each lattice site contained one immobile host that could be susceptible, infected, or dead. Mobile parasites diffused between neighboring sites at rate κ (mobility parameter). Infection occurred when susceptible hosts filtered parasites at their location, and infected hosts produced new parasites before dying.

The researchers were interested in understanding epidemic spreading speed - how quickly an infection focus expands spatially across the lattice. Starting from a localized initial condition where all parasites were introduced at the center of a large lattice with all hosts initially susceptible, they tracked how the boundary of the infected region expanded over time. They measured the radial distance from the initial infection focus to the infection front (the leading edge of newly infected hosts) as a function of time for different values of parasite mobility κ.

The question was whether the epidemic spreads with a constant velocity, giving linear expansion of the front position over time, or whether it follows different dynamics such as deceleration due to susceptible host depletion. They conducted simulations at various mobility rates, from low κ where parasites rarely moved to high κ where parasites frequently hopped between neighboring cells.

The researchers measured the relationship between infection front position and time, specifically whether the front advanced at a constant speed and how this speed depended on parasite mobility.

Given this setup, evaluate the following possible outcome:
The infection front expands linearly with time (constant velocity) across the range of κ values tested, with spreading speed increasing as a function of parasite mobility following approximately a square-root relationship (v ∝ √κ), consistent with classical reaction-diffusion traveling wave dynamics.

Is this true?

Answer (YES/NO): YES